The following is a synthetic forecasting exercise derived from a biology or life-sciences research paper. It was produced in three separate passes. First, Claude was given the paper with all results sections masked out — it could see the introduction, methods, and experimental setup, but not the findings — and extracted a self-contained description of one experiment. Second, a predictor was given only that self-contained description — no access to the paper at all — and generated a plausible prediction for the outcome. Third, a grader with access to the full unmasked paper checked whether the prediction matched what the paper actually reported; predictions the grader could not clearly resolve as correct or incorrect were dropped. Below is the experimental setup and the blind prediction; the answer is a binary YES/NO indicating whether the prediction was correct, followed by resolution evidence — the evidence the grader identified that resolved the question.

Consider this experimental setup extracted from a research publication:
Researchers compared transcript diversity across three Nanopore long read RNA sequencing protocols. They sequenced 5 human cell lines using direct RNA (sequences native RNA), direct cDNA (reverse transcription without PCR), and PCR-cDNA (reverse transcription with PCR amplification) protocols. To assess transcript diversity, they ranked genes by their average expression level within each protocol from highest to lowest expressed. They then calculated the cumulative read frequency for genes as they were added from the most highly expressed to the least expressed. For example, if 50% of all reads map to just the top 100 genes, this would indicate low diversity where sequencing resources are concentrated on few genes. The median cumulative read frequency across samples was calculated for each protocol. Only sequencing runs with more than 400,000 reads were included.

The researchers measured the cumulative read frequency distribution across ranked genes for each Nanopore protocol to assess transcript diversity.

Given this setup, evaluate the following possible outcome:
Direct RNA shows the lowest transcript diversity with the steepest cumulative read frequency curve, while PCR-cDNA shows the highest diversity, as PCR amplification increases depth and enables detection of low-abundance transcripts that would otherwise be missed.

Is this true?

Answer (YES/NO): NO